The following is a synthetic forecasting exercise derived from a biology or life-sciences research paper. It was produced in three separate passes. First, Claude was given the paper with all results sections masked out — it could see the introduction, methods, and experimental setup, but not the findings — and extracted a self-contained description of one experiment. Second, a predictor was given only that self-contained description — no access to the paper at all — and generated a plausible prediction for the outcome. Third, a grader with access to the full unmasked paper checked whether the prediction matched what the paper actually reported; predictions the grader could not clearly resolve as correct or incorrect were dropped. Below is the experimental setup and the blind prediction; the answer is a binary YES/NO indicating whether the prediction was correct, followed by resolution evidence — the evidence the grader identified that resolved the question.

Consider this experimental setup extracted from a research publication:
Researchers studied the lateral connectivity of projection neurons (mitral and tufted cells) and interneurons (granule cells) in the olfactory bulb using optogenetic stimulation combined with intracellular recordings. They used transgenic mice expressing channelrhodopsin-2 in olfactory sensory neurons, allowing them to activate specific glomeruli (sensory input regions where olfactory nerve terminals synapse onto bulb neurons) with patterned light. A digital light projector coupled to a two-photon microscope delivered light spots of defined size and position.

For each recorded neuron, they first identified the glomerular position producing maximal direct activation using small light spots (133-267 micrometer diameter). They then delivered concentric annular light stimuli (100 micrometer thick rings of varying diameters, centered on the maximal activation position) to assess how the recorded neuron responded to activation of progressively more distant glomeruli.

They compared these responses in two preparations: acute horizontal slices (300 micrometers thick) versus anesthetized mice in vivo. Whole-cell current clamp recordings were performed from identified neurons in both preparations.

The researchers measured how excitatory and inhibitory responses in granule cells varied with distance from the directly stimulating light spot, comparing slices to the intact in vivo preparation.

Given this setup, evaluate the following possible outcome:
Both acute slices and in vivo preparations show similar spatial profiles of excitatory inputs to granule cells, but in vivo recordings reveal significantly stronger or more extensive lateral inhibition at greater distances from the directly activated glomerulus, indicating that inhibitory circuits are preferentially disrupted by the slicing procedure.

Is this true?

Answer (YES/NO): NO